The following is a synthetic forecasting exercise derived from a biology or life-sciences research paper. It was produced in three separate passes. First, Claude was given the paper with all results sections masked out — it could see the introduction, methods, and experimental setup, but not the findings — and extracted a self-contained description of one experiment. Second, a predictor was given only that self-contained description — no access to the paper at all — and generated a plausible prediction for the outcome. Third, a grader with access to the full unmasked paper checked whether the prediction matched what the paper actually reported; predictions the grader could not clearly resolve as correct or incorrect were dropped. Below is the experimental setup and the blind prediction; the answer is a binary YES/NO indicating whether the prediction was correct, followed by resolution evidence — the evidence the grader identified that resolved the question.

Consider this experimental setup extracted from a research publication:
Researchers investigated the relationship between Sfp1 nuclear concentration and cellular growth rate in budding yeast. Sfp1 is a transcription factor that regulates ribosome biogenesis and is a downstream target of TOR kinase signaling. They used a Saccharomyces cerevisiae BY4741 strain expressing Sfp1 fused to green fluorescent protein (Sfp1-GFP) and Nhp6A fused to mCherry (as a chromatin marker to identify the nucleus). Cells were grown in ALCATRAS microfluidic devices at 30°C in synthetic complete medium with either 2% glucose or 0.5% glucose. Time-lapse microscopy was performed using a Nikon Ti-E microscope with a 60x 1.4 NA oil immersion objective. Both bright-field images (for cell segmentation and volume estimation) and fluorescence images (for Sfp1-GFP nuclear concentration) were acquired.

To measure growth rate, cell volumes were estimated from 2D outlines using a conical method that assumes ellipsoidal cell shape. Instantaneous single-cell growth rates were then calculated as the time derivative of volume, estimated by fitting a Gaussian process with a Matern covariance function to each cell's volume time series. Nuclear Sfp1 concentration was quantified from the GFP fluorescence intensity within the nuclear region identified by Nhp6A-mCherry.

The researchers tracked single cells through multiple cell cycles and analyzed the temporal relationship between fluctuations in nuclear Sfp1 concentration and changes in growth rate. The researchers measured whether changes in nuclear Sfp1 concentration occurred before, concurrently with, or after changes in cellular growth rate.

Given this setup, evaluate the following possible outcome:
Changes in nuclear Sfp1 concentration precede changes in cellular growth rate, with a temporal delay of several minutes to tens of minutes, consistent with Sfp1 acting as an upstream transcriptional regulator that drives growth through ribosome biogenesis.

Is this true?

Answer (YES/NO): YES